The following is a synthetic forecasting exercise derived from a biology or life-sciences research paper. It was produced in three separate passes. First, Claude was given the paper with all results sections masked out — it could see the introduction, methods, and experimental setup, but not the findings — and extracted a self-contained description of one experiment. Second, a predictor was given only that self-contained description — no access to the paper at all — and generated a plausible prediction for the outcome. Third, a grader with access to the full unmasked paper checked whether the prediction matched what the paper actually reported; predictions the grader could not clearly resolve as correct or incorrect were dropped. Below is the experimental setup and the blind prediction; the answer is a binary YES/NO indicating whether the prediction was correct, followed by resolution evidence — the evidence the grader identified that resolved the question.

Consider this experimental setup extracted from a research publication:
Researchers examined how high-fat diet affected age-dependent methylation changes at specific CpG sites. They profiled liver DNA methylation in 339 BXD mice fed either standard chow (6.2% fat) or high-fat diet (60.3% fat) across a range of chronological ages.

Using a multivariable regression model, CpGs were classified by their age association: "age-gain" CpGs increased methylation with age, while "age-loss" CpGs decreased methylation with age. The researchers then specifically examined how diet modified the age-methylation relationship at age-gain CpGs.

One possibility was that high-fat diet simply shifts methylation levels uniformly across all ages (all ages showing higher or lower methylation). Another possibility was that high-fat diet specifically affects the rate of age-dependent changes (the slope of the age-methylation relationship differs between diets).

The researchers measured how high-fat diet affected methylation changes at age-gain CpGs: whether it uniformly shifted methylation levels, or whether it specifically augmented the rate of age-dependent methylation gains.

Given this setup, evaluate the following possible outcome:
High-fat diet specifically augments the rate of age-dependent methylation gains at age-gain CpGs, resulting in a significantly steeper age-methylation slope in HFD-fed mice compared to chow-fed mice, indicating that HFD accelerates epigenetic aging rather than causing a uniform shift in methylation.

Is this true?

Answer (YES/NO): YES